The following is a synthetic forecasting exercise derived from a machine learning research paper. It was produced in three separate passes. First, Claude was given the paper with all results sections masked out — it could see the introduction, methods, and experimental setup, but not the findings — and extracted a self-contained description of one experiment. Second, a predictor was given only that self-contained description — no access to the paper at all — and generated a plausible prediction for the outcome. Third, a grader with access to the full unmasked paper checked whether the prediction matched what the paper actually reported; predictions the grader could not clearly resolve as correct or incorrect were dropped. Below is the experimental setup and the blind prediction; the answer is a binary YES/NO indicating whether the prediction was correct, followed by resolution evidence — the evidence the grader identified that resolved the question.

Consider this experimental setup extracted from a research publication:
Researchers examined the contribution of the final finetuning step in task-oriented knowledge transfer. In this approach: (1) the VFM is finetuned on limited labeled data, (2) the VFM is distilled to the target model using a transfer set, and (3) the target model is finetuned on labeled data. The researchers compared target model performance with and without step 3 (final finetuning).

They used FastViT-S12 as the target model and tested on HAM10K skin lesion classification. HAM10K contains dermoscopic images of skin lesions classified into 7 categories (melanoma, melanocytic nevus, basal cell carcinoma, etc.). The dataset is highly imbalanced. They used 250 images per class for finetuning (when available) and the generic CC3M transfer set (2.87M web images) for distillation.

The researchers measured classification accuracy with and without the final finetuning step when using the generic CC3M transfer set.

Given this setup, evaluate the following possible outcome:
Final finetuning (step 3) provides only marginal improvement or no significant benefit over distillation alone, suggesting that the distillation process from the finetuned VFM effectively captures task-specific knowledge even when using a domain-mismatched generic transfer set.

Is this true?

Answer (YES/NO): NO